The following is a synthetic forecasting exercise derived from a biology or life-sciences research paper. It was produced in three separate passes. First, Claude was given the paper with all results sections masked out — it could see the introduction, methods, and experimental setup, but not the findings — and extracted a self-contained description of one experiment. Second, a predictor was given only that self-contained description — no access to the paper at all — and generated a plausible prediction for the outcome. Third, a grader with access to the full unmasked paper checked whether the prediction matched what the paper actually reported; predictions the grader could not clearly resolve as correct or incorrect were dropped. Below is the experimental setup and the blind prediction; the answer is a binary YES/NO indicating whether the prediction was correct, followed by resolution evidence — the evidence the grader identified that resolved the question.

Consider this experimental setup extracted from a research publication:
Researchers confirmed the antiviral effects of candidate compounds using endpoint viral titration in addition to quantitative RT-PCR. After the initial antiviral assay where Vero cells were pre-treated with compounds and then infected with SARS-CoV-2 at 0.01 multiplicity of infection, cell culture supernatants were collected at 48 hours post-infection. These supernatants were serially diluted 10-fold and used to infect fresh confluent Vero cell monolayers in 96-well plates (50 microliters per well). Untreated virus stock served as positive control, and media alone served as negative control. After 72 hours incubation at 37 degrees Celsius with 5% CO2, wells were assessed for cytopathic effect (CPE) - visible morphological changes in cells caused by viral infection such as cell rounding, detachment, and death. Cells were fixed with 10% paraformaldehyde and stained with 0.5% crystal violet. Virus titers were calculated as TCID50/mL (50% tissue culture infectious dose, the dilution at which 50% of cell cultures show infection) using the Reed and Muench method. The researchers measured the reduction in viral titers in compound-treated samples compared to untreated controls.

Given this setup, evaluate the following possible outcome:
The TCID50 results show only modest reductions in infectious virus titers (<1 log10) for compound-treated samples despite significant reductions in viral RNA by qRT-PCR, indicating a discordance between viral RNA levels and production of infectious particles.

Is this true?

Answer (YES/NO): NO